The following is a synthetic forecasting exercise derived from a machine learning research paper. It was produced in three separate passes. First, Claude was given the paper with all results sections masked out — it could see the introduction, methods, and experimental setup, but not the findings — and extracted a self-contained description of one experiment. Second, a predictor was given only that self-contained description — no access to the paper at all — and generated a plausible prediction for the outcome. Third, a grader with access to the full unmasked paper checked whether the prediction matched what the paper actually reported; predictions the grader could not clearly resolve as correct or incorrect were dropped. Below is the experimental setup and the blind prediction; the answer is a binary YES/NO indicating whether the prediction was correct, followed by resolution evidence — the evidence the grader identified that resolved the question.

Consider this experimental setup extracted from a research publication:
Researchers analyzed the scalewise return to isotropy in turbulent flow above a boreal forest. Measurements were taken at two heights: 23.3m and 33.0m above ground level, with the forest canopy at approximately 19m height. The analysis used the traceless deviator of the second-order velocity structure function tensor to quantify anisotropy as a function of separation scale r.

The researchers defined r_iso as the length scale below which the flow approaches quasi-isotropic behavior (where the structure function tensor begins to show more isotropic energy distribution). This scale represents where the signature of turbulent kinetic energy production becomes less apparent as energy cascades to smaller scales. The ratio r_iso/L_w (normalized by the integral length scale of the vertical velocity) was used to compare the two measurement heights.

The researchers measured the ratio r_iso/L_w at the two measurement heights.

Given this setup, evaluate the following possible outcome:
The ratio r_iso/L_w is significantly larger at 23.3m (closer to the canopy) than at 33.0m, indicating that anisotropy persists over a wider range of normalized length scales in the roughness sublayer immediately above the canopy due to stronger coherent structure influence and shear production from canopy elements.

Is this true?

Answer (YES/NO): NO